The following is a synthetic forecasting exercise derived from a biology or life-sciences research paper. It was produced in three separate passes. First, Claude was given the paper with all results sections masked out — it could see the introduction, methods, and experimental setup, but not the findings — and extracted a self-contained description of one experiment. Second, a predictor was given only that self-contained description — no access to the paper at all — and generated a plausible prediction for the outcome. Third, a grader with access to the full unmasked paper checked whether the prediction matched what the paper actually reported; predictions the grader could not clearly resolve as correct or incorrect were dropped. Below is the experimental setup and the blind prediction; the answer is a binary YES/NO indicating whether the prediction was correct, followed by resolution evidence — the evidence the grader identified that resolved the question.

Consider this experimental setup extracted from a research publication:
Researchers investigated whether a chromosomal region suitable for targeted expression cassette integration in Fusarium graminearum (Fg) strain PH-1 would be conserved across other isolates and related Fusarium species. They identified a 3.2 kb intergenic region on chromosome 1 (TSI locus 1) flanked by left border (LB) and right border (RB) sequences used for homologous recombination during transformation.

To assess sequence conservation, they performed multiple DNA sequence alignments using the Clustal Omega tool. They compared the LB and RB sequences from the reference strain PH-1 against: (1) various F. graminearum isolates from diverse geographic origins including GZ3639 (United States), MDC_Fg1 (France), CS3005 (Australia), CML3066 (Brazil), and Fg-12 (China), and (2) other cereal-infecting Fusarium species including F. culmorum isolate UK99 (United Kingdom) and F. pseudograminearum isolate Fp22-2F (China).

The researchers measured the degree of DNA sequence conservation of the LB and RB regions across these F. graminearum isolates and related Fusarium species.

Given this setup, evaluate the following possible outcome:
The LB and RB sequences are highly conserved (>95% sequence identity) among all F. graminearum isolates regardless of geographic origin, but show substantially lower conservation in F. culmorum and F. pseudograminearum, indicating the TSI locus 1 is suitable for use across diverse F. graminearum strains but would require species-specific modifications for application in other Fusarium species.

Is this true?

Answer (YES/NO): NO